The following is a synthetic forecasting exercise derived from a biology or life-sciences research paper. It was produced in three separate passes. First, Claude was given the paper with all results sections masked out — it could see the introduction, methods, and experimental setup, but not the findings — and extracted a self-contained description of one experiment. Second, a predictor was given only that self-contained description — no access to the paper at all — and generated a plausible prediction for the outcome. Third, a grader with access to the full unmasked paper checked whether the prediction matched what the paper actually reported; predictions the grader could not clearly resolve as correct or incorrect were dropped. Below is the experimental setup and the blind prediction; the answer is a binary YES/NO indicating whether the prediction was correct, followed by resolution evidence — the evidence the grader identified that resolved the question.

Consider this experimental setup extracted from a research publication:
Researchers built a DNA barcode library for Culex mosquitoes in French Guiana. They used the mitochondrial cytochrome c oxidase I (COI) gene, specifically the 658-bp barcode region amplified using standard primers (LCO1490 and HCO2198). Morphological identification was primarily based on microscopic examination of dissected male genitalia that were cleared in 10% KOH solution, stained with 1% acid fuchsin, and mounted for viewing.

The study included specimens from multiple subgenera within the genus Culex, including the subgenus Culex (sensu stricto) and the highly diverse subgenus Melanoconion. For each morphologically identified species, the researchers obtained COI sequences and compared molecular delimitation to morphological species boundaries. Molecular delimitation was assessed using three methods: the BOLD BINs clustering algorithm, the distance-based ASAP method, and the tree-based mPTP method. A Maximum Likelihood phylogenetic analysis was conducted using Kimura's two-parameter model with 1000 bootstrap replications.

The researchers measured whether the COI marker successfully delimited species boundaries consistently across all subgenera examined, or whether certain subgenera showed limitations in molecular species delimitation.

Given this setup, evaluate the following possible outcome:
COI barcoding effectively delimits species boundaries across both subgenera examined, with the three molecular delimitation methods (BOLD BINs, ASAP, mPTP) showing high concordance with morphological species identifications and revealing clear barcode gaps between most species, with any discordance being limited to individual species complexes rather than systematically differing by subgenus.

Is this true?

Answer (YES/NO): NO